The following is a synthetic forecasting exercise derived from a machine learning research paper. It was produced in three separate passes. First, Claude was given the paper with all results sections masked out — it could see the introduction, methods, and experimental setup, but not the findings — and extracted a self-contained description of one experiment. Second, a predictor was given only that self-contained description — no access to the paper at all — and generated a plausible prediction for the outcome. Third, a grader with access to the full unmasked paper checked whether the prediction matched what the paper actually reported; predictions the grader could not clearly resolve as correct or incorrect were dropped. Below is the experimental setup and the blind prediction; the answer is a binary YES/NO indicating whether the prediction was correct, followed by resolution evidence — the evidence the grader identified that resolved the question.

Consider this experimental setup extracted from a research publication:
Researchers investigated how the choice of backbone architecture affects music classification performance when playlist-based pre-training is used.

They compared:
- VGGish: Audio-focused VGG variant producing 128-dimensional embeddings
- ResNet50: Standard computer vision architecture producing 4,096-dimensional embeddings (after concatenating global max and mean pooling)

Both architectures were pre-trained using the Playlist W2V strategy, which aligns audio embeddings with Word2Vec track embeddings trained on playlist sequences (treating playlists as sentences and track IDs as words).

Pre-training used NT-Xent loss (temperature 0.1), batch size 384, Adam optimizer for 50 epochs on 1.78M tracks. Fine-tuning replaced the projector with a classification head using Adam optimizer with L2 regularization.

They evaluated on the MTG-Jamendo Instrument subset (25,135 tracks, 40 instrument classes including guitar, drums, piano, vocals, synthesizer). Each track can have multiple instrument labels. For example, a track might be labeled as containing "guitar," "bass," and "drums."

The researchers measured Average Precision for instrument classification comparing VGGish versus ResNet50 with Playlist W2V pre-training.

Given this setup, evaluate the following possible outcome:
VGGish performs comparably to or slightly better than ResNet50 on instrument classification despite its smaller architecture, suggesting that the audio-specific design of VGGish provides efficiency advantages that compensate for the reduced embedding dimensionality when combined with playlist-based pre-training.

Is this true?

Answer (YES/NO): NO